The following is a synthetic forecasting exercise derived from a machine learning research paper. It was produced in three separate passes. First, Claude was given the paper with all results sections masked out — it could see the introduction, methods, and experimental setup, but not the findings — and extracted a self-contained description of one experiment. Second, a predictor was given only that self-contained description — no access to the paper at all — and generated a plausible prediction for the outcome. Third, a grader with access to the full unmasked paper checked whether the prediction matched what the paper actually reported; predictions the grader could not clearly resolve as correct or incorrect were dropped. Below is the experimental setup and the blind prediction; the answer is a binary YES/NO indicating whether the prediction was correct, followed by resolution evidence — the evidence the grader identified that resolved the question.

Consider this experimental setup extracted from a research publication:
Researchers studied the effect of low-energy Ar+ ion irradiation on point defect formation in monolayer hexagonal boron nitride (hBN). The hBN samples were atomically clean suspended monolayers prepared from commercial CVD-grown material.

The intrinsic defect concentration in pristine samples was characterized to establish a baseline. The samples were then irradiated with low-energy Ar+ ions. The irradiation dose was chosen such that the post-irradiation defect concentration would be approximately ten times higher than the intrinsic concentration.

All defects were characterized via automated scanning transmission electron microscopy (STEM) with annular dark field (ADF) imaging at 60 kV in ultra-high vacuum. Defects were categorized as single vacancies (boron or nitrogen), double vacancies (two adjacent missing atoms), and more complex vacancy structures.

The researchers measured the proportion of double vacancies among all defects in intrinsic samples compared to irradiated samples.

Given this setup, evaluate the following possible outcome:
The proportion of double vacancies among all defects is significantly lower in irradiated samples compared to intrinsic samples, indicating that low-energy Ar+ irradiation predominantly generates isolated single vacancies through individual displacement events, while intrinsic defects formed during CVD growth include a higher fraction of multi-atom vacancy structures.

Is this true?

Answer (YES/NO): YES